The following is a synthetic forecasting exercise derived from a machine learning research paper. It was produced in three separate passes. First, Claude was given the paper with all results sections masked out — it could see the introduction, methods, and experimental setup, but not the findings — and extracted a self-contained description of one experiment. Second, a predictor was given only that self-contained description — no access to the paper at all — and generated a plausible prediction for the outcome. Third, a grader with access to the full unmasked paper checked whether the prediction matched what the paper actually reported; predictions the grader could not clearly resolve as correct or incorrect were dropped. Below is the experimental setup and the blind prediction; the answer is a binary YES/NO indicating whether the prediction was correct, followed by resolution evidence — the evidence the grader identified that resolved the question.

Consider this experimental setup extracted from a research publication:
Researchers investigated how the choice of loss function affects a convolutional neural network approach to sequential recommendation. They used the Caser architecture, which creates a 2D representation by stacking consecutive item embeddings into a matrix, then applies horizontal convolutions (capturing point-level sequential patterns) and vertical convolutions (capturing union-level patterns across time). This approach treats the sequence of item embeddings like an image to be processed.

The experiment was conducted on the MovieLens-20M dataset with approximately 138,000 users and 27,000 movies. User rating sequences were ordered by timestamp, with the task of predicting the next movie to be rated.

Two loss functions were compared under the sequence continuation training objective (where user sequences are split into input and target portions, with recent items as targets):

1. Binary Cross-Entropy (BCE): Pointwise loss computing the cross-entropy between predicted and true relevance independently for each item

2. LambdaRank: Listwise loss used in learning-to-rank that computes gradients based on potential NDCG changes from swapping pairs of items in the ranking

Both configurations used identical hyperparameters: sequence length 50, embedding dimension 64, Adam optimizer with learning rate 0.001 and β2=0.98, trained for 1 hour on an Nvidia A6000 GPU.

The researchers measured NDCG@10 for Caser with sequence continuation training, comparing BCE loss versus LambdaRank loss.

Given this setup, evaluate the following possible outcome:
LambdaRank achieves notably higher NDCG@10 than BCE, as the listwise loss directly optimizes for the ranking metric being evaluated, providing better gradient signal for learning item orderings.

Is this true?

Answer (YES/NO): NO